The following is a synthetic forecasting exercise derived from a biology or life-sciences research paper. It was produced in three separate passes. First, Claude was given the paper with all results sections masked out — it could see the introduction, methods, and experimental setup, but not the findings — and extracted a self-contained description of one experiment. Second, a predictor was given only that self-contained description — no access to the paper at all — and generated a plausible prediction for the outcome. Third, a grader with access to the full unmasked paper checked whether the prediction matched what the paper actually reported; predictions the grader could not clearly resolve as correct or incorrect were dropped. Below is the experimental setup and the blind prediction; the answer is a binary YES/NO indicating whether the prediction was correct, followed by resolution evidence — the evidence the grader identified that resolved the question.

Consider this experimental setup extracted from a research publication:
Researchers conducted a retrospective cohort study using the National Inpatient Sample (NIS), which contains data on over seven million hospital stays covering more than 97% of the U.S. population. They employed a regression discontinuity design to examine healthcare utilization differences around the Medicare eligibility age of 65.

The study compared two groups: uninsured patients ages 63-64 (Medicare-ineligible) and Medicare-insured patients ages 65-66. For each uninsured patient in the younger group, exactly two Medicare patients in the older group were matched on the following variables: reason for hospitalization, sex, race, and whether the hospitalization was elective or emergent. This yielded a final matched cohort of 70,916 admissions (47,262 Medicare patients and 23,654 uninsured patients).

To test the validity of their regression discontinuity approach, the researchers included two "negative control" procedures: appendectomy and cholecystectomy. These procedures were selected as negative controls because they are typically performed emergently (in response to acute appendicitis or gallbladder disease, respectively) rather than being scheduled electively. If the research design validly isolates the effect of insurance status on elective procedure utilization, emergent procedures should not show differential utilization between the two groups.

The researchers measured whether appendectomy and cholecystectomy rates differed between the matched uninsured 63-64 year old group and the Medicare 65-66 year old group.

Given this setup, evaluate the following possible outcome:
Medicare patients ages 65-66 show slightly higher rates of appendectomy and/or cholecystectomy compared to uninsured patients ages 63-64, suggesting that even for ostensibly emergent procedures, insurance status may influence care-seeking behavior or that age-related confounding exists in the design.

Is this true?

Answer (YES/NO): NO